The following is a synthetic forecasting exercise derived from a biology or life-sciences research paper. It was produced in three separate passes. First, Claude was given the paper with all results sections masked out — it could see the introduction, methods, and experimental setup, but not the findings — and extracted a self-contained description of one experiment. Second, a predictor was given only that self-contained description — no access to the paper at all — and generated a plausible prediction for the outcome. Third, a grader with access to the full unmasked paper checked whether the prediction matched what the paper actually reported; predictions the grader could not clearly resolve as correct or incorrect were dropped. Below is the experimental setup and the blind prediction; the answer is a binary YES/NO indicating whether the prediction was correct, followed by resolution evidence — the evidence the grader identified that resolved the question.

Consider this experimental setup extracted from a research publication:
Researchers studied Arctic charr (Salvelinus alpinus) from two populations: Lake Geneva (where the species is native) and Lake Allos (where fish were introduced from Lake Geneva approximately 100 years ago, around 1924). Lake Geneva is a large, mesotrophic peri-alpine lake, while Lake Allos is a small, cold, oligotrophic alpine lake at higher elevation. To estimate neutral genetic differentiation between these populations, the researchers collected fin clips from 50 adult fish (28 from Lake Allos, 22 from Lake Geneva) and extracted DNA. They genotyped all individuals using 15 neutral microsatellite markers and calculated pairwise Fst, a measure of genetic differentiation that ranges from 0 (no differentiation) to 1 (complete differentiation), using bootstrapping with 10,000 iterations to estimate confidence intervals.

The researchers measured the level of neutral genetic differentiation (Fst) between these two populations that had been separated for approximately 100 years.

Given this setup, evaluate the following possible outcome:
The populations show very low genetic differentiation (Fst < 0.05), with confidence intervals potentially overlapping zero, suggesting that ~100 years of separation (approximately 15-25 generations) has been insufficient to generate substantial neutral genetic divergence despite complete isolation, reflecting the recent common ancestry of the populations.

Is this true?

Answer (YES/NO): NO